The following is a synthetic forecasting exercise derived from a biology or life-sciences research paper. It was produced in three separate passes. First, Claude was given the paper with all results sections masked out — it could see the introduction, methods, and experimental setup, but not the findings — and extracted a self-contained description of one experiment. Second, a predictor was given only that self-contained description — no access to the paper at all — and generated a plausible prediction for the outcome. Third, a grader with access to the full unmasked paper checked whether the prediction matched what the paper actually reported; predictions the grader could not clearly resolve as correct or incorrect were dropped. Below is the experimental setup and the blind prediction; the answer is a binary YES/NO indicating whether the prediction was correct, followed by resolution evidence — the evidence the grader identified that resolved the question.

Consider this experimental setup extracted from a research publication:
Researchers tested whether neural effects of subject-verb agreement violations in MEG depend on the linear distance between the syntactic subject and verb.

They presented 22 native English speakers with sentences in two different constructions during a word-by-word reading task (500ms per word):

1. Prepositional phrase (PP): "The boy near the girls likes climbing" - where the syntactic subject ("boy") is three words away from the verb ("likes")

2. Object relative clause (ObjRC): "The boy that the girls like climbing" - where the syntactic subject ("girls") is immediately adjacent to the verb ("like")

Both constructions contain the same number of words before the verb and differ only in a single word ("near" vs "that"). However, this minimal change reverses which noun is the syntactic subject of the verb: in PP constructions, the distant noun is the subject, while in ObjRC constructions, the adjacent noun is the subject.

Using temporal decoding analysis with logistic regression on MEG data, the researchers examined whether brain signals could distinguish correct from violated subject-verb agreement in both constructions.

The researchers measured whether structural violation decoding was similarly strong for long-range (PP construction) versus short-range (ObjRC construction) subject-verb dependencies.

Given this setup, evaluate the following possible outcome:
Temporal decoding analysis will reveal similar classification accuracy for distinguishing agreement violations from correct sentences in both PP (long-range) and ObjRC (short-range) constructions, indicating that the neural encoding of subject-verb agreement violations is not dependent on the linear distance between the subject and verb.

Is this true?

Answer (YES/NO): NO